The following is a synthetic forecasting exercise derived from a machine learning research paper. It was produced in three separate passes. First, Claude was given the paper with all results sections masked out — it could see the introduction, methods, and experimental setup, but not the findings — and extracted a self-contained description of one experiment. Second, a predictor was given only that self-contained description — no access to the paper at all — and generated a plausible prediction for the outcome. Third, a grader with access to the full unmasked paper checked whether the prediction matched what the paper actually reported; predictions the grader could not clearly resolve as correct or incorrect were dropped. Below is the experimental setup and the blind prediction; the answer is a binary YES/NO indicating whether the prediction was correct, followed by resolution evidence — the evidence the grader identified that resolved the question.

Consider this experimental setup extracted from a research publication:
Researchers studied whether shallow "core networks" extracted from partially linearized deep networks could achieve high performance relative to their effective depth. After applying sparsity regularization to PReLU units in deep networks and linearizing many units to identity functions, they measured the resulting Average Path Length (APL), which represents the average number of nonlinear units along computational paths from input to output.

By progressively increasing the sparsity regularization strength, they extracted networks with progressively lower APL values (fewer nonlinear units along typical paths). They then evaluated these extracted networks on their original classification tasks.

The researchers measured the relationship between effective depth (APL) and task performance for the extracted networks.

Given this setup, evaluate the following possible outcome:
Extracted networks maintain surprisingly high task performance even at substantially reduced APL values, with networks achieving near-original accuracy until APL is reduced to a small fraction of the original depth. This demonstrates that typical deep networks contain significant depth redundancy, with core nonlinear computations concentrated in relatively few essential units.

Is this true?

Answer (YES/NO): YES